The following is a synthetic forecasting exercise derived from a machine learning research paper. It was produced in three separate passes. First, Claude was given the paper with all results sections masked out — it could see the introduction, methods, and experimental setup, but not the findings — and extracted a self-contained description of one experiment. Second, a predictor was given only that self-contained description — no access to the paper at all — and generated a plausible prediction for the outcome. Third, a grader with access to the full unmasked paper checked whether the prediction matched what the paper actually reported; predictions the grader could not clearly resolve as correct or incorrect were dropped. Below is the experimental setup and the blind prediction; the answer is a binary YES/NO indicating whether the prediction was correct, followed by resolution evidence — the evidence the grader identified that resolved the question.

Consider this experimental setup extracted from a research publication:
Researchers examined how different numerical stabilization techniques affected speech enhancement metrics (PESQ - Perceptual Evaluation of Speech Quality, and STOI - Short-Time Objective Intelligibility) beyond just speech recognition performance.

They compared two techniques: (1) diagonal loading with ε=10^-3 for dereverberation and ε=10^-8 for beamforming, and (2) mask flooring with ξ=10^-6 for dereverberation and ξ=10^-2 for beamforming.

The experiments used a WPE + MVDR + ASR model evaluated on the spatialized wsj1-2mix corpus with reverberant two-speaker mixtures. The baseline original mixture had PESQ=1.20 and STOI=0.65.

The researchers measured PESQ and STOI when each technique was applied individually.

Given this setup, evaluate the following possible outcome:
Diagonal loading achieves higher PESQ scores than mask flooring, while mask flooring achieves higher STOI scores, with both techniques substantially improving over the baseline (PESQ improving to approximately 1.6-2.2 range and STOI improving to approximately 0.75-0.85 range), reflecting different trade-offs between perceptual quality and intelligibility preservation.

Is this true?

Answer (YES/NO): NO